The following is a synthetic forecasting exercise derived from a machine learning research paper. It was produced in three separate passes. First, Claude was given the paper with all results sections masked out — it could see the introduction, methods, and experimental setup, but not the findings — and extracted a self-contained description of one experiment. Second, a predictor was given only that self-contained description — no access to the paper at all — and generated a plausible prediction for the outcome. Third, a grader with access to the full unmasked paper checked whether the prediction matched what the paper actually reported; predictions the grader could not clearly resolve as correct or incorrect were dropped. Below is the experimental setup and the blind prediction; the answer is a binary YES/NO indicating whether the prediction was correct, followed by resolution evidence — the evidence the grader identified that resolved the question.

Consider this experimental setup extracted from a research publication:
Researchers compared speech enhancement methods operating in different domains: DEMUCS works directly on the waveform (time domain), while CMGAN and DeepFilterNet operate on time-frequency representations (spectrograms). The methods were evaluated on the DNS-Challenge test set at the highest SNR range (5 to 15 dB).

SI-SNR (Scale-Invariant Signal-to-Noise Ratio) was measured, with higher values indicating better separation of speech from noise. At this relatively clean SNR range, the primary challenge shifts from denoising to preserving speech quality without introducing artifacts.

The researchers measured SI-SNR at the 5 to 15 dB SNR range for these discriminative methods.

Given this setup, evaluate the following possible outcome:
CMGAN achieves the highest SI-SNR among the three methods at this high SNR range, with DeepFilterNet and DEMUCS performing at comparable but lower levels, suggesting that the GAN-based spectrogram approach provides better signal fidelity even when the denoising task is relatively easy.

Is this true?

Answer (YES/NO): NO